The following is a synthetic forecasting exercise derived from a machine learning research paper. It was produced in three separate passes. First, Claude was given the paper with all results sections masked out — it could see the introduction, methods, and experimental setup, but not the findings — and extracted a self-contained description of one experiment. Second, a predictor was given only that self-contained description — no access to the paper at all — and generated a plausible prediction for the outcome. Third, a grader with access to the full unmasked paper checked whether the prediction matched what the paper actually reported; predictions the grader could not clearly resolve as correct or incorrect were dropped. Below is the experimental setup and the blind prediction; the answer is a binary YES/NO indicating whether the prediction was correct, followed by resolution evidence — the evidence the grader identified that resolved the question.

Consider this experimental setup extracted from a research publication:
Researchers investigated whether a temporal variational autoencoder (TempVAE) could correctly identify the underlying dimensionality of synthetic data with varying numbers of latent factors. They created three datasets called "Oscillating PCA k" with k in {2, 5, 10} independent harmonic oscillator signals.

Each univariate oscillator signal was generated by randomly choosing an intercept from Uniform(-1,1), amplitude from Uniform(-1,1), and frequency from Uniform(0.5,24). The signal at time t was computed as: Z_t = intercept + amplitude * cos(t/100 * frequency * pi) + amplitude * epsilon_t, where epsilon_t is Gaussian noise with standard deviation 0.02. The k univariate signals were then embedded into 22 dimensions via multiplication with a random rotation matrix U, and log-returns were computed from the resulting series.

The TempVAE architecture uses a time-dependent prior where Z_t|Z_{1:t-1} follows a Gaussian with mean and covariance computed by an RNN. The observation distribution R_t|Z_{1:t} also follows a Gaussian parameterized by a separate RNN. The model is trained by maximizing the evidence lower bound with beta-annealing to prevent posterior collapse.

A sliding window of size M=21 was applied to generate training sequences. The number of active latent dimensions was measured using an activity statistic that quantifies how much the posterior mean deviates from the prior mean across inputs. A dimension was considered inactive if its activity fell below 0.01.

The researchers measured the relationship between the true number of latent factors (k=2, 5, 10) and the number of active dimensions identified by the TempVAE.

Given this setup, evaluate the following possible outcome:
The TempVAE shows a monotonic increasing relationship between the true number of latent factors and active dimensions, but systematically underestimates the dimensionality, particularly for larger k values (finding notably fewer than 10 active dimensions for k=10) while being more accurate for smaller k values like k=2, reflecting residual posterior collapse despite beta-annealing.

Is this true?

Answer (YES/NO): NO